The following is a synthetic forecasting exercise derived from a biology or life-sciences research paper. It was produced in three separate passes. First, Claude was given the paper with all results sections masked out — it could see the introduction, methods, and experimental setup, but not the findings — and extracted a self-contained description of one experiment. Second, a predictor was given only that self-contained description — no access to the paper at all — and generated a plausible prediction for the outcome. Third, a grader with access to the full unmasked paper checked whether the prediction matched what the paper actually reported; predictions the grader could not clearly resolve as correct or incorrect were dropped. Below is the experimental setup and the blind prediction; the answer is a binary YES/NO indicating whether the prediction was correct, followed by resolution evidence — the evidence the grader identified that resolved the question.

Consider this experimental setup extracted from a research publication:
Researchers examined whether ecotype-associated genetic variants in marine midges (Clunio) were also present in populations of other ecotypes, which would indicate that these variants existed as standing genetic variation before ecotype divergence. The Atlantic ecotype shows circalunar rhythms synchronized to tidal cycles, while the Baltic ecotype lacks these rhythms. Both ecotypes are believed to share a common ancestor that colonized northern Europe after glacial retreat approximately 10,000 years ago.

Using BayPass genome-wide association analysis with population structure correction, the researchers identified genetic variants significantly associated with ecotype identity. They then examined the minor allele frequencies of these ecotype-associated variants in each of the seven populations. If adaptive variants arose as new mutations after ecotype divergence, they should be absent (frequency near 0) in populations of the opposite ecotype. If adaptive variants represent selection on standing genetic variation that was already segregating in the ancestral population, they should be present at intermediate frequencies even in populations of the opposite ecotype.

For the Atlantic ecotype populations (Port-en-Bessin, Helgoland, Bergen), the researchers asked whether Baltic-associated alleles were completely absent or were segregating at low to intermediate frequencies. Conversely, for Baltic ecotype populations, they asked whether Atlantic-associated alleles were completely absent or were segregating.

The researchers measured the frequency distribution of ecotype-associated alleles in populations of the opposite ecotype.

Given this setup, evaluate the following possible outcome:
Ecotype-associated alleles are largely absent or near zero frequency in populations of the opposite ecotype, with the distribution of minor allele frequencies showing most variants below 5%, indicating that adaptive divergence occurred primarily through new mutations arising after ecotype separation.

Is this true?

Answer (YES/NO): NO